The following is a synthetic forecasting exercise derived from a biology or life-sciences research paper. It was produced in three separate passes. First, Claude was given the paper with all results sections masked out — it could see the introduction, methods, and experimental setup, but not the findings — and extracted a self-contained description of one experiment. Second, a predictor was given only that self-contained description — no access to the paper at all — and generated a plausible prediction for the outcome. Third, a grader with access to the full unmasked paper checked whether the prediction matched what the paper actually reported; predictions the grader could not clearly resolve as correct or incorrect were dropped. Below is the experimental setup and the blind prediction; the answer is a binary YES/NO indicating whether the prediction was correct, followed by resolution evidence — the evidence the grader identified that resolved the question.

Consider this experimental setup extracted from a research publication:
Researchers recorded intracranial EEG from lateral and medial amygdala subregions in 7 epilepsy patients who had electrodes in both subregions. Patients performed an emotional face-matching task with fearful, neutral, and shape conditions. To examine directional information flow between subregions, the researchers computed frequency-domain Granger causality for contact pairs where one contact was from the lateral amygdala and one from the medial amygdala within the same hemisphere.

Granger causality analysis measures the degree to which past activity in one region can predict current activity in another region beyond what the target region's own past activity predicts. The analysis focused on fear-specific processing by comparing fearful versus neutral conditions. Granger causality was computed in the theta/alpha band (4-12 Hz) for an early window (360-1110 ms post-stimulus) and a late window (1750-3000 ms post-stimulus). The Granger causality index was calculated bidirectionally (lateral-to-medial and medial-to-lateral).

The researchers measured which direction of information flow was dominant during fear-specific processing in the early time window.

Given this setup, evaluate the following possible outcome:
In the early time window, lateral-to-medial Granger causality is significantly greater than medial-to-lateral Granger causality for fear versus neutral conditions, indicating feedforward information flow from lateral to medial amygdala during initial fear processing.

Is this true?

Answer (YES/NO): YES